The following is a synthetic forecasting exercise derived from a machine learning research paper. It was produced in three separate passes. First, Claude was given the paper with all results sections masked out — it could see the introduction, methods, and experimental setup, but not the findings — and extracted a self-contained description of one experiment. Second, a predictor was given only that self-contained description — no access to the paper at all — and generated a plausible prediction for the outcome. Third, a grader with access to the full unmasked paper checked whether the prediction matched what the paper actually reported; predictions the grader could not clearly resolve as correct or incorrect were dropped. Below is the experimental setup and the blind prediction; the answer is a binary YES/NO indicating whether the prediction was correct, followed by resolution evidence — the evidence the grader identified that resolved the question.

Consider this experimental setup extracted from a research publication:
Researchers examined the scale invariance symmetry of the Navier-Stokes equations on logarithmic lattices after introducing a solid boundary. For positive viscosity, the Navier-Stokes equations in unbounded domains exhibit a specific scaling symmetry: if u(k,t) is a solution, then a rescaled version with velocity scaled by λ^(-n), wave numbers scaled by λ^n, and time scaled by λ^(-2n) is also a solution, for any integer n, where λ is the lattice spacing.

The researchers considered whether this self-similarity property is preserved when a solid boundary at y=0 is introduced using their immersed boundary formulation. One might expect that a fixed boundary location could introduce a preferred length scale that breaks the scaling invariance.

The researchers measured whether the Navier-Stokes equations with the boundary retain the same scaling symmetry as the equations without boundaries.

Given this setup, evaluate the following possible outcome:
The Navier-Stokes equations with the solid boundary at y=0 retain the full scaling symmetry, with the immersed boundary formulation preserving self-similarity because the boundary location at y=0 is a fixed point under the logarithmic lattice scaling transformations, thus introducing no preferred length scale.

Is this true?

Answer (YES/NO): YES